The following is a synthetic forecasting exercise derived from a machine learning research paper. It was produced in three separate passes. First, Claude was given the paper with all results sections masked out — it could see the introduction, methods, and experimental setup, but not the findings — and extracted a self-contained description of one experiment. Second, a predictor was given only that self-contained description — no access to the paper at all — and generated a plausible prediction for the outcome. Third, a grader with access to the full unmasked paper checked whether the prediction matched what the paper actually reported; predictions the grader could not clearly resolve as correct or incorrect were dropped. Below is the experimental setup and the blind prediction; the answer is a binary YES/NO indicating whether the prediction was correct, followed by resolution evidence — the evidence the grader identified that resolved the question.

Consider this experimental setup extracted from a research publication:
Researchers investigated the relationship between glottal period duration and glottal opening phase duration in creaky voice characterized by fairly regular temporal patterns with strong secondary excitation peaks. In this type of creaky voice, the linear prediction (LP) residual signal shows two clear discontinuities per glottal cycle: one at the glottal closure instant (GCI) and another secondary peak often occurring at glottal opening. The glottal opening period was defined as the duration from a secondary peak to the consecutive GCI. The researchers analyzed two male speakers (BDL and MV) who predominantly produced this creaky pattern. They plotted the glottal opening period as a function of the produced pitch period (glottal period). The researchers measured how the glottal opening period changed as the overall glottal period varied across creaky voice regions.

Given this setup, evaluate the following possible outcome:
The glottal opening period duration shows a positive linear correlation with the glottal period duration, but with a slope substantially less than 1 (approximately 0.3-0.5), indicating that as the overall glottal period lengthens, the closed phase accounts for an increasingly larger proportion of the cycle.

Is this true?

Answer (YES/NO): NO